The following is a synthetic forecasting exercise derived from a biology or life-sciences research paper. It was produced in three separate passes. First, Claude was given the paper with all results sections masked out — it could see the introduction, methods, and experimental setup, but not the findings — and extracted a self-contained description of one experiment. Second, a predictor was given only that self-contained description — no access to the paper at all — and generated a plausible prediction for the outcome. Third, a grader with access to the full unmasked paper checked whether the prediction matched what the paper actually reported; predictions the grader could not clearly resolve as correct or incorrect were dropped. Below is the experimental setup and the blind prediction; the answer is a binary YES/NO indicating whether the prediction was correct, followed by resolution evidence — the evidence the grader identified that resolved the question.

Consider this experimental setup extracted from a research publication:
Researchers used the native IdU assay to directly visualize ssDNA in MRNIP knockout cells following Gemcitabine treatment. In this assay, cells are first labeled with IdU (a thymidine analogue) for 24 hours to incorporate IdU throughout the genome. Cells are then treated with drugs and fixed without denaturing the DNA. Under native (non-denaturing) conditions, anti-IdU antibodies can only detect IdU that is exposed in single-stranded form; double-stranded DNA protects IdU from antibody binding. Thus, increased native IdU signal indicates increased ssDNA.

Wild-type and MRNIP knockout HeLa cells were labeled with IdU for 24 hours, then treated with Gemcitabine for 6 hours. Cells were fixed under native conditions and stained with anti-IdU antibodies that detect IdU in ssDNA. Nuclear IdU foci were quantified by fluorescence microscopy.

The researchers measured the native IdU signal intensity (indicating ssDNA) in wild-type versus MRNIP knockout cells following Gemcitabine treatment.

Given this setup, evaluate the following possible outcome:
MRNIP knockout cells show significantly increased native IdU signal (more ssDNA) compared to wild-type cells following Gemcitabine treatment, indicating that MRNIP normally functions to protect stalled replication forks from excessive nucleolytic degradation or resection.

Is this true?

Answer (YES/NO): NO